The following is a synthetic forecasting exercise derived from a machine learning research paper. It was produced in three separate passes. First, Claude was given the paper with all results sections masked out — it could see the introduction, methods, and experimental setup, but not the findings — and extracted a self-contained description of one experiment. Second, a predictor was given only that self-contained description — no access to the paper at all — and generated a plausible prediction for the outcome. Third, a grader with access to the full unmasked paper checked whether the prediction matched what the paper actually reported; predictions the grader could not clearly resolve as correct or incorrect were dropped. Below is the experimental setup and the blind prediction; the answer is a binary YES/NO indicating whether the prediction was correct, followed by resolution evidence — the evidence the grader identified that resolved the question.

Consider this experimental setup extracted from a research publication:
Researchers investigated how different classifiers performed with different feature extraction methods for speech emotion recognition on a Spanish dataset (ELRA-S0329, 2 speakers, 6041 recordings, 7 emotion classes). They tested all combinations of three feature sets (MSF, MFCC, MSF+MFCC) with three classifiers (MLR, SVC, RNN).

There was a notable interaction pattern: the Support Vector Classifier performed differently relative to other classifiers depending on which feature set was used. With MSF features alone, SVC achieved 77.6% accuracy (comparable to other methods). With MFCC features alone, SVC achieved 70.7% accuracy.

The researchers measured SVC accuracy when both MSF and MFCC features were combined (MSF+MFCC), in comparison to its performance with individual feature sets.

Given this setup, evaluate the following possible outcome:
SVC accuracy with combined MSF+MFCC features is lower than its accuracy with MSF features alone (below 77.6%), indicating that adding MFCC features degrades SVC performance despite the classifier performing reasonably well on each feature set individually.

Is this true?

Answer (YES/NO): YES